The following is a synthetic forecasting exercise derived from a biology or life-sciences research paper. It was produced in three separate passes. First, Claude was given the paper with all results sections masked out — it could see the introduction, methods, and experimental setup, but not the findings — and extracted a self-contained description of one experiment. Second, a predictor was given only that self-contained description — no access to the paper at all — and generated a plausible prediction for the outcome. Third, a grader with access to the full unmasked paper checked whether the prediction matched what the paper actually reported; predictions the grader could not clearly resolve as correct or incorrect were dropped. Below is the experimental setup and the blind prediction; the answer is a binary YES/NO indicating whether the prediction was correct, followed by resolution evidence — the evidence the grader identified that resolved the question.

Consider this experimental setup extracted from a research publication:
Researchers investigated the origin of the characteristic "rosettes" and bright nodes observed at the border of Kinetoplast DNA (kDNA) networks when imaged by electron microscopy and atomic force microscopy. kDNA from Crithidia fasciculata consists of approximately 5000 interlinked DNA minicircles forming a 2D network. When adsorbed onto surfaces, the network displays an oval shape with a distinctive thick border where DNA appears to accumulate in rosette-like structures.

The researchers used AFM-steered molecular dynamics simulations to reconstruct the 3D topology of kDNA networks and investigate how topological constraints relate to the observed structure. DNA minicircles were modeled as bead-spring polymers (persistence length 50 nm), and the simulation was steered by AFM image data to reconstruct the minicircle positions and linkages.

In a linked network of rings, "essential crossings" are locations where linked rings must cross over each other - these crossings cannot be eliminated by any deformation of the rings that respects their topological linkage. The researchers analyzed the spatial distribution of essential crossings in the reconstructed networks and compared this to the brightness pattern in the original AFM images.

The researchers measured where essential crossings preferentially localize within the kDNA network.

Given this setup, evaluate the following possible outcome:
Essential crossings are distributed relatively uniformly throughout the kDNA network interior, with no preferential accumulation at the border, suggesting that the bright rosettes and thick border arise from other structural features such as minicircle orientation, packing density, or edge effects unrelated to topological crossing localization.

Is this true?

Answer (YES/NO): NO